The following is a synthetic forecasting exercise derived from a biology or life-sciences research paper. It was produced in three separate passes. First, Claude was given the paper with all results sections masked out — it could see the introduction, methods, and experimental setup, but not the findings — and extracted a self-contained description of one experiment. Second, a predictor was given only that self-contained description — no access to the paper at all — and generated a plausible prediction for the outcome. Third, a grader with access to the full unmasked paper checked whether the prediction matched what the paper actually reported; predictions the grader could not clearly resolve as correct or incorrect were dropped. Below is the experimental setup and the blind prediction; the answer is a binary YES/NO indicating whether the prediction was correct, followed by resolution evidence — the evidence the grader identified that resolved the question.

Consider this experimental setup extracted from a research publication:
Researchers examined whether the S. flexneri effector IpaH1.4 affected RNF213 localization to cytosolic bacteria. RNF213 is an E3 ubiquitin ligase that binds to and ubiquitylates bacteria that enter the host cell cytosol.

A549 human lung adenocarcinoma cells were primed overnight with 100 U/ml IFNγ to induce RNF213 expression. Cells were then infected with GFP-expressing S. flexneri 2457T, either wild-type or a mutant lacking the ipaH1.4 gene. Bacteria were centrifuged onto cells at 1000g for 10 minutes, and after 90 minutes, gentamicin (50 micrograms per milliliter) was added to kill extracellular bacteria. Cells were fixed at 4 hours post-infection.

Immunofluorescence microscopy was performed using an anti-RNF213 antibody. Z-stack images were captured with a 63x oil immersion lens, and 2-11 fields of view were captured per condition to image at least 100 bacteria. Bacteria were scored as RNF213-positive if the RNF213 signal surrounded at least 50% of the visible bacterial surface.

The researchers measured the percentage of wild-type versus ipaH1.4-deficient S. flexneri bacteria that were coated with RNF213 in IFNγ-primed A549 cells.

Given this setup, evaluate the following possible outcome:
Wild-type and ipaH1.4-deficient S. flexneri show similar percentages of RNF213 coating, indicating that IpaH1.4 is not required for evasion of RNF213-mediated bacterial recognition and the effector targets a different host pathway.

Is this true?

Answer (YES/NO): NO